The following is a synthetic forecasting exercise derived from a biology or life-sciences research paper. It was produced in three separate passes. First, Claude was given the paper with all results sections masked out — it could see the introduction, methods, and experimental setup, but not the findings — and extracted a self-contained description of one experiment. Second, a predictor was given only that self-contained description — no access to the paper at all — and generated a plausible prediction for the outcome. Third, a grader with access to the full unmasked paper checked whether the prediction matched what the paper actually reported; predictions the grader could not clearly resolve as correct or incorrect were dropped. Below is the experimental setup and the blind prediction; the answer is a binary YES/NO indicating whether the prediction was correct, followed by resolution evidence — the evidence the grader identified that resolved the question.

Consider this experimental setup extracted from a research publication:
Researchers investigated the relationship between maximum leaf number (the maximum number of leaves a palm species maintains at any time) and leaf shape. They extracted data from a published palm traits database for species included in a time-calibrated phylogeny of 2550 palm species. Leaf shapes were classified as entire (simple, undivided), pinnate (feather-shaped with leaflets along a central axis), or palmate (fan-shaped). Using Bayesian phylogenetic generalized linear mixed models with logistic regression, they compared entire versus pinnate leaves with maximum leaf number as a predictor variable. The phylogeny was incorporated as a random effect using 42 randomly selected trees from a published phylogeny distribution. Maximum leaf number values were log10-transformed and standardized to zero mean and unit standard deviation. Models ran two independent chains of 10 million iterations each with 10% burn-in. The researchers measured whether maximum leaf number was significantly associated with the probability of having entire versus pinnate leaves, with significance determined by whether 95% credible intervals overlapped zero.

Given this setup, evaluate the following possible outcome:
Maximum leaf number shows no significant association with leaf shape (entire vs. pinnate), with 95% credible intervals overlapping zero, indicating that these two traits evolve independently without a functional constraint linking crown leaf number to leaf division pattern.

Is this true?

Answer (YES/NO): YES